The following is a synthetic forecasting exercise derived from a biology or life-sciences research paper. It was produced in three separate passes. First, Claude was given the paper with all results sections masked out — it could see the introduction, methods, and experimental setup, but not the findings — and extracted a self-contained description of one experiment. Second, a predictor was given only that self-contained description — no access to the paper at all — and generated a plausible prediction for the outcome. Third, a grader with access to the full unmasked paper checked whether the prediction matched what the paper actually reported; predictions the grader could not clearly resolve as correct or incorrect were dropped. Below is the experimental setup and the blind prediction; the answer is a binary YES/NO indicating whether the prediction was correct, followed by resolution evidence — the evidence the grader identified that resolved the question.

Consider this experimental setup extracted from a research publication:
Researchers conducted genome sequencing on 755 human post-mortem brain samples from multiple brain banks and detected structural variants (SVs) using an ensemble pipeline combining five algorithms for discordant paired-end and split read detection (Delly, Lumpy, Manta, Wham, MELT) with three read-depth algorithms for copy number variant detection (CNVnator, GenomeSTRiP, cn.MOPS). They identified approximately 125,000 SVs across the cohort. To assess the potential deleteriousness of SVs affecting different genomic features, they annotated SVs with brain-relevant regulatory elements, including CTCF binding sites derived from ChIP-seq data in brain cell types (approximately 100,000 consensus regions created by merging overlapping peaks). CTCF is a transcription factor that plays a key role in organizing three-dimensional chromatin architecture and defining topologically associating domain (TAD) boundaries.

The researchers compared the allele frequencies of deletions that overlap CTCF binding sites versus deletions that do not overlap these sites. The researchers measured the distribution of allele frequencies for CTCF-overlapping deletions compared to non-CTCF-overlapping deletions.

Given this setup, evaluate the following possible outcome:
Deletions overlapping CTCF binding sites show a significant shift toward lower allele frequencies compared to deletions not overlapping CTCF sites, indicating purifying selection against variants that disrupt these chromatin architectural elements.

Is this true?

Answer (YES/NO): YES